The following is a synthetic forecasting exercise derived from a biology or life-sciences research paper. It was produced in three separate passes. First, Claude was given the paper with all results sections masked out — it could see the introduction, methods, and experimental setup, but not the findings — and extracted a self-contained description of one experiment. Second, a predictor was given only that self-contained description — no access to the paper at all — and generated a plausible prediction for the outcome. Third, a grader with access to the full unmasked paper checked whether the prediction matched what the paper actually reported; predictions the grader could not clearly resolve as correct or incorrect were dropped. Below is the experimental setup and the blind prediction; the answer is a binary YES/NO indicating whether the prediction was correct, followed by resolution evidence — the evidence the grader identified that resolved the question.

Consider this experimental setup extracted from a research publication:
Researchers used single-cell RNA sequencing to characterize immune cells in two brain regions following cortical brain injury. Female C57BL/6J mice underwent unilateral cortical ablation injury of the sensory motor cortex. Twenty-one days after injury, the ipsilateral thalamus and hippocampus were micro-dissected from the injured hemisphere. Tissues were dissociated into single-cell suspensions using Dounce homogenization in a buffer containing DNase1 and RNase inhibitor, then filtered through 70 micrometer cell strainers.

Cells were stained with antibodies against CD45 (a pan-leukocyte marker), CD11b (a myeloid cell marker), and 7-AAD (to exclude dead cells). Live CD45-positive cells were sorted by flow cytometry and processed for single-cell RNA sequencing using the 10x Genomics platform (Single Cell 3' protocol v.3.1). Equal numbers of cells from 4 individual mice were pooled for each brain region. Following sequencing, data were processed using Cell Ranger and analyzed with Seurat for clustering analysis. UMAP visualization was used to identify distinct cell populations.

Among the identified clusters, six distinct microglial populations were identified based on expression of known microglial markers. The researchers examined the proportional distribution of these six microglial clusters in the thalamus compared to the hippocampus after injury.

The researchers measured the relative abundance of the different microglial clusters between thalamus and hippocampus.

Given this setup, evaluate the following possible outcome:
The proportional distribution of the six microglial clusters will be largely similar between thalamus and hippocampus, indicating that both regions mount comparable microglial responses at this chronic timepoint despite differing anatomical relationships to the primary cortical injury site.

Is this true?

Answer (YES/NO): NO